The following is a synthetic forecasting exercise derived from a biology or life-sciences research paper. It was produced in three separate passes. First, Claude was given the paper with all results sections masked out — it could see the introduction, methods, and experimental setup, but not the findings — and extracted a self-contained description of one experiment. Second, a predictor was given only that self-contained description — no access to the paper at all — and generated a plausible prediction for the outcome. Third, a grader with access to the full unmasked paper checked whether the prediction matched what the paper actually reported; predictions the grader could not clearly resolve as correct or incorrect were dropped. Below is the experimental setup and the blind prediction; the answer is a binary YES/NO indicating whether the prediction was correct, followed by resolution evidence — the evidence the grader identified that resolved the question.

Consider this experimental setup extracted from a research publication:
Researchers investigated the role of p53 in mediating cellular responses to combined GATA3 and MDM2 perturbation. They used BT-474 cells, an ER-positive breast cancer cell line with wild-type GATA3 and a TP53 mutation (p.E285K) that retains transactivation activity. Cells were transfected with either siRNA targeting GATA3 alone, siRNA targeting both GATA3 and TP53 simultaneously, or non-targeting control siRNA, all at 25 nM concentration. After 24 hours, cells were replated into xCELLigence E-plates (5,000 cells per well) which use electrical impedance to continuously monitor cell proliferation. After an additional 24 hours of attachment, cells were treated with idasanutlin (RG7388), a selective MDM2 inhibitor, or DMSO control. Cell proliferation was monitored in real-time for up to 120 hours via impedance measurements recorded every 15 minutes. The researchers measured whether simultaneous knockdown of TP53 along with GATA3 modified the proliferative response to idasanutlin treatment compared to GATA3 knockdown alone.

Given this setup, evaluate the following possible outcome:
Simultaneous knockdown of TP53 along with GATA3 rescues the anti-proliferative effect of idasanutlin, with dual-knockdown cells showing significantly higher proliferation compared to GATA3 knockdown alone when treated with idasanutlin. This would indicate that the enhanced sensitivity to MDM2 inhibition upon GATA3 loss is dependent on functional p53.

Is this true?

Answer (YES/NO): YES